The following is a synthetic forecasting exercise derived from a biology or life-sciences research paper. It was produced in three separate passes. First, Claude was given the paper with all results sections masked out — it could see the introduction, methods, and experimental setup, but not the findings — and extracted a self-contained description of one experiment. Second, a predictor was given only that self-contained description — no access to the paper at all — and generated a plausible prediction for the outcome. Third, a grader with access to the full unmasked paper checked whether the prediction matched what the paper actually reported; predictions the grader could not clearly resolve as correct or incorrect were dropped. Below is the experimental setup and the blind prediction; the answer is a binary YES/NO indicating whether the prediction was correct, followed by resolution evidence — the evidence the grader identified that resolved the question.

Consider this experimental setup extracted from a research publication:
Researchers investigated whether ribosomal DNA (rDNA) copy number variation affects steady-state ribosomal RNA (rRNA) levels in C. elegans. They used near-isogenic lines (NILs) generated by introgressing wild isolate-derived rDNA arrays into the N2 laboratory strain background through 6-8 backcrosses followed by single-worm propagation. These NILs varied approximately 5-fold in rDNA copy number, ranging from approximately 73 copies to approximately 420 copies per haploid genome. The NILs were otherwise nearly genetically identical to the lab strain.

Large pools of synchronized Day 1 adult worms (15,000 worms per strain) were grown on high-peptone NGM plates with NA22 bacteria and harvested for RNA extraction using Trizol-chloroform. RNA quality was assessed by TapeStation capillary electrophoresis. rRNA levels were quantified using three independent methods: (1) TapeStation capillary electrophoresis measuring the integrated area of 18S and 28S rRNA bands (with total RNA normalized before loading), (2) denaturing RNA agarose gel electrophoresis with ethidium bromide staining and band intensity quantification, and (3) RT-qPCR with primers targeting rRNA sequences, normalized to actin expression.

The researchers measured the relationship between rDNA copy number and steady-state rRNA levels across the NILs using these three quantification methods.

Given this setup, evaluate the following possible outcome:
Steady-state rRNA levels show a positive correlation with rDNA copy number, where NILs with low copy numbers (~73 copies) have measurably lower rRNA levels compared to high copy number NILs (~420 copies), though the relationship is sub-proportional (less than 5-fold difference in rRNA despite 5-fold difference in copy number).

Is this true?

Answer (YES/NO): NO